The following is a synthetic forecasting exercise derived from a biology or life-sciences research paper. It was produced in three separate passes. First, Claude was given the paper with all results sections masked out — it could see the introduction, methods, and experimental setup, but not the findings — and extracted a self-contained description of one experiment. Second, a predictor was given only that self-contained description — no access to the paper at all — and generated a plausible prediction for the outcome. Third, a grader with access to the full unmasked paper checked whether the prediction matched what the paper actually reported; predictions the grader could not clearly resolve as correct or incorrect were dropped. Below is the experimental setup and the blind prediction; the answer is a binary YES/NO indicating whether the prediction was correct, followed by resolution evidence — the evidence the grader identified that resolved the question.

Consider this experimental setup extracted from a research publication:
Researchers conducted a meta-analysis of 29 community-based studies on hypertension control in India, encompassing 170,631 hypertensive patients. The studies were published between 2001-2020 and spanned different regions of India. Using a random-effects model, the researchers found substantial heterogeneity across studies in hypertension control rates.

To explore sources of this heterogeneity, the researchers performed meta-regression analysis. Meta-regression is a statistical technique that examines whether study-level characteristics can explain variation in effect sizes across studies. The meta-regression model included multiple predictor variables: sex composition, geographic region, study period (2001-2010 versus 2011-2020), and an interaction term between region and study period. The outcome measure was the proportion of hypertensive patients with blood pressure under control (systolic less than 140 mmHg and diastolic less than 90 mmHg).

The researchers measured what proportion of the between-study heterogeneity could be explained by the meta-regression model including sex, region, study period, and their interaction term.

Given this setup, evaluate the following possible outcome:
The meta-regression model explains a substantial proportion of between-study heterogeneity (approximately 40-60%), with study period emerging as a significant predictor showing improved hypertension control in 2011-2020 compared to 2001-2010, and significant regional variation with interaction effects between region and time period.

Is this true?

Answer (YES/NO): NO